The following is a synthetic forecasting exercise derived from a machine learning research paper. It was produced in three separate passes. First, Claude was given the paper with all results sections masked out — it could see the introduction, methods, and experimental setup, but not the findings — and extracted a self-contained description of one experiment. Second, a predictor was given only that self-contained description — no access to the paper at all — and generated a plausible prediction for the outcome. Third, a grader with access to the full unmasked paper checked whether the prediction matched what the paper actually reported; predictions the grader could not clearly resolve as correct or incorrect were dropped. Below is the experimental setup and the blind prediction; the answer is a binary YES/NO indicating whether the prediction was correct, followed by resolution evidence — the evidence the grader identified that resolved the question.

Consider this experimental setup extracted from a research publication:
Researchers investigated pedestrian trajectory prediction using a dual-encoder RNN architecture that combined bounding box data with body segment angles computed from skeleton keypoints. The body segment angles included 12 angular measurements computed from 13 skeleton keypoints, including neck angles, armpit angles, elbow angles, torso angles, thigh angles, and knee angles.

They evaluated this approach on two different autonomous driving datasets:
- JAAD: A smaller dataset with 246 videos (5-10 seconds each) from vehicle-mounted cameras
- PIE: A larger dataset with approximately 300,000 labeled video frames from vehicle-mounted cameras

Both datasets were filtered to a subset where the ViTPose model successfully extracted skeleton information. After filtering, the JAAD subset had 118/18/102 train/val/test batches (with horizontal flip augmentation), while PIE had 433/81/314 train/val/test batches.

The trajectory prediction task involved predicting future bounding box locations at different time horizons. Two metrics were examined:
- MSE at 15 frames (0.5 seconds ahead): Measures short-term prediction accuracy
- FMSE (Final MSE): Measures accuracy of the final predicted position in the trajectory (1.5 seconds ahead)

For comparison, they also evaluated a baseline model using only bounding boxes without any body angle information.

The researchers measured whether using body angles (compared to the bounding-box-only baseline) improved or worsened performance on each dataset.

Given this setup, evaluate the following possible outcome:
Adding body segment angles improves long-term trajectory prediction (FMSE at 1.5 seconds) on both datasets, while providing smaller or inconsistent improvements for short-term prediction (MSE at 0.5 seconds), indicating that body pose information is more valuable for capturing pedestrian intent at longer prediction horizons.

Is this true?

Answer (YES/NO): NO